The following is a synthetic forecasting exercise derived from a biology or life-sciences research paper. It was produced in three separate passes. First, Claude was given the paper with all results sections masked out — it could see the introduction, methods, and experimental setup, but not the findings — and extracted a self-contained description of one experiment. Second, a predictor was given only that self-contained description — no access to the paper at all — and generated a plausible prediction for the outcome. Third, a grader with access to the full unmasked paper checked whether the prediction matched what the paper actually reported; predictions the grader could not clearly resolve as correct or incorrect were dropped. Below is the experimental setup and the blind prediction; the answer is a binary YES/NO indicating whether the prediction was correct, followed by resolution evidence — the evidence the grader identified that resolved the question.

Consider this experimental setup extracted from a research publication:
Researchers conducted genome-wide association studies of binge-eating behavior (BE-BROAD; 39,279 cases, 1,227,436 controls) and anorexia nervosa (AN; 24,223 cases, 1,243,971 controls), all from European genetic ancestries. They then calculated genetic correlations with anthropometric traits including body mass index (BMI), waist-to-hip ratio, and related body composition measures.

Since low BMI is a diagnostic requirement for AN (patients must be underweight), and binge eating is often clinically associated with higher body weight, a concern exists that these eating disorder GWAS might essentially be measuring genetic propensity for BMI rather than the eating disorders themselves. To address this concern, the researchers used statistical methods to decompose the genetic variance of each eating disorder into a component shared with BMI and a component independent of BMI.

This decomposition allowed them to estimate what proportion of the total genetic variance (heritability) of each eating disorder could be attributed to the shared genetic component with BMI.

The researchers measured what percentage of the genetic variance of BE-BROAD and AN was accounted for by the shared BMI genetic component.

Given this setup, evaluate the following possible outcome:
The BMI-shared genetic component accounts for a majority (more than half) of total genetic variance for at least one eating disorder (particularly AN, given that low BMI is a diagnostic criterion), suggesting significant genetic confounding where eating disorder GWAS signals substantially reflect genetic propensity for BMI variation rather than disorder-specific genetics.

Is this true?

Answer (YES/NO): NO